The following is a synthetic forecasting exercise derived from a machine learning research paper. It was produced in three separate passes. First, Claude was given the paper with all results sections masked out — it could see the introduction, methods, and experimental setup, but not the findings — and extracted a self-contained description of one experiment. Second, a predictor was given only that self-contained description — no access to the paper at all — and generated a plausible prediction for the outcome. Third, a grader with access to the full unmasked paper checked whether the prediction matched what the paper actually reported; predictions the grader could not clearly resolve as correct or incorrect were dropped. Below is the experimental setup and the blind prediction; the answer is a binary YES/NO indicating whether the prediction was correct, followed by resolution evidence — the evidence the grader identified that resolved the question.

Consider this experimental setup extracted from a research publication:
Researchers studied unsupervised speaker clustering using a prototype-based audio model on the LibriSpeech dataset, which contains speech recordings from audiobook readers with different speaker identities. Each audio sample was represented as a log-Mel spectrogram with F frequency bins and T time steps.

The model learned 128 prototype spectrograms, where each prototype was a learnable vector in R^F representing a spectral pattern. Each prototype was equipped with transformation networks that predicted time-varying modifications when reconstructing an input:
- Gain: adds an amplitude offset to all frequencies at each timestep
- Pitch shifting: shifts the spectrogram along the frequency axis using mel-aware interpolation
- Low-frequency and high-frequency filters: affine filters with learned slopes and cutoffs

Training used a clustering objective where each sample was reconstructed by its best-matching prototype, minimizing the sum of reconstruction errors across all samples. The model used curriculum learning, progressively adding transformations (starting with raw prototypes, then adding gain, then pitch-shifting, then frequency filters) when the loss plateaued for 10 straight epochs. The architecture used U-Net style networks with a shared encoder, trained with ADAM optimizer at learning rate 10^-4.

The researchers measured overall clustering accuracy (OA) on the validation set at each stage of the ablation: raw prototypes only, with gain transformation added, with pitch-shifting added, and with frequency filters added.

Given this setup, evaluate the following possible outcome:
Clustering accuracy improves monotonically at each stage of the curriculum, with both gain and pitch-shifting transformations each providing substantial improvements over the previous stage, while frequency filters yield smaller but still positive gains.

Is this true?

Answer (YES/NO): NO